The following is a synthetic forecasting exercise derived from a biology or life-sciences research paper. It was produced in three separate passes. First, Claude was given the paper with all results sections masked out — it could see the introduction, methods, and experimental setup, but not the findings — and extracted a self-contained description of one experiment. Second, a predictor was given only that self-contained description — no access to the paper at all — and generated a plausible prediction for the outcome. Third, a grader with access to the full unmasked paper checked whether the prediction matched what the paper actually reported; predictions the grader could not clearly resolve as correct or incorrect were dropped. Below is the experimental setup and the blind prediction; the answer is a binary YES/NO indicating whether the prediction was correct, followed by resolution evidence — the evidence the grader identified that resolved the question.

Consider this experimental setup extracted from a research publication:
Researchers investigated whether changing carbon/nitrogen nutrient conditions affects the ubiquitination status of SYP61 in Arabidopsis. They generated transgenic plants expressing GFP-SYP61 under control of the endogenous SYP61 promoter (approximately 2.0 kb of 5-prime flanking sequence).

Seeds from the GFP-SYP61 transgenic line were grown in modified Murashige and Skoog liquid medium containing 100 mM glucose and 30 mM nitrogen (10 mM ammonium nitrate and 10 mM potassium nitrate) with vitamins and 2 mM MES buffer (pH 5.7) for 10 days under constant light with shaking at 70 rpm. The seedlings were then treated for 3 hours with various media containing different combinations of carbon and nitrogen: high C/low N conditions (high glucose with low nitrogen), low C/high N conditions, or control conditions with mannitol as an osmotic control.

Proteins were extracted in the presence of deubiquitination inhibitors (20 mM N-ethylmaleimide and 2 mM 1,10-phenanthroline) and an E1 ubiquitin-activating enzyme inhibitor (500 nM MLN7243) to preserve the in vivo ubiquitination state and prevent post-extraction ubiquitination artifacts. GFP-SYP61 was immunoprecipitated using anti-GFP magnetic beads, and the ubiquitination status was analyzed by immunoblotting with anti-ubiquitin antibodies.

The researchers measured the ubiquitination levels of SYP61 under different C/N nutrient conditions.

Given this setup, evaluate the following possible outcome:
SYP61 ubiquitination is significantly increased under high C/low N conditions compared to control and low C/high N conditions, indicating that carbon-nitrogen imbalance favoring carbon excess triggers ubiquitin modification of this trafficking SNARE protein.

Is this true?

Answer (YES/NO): NO